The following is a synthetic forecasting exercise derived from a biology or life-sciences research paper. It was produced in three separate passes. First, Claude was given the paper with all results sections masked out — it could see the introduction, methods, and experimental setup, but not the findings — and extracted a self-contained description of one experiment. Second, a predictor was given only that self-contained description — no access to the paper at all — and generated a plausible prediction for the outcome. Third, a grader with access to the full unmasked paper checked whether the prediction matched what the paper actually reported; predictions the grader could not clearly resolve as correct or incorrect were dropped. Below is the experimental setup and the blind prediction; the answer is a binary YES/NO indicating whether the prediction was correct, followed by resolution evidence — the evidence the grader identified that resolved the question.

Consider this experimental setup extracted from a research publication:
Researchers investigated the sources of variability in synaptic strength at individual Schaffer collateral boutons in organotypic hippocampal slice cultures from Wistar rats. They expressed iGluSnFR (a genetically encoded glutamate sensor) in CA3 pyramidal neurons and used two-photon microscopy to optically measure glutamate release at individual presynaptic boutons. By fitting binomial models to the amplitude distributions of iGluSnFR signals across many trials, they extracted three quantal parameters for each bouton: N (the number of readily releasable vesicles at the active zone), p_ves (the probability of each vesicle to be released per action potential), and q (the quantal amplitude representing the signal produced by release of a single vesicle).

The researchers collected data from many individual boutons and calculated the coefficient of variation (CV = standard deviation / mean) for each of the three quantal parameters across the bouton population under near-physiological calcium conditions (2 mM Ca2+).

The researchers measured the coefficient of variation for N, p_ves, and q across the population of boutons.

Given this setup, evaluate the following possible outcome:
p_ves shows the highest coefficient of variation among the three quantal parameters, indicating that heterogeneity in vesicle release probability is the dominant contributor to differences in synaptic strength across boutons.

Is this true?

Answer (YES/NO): YES